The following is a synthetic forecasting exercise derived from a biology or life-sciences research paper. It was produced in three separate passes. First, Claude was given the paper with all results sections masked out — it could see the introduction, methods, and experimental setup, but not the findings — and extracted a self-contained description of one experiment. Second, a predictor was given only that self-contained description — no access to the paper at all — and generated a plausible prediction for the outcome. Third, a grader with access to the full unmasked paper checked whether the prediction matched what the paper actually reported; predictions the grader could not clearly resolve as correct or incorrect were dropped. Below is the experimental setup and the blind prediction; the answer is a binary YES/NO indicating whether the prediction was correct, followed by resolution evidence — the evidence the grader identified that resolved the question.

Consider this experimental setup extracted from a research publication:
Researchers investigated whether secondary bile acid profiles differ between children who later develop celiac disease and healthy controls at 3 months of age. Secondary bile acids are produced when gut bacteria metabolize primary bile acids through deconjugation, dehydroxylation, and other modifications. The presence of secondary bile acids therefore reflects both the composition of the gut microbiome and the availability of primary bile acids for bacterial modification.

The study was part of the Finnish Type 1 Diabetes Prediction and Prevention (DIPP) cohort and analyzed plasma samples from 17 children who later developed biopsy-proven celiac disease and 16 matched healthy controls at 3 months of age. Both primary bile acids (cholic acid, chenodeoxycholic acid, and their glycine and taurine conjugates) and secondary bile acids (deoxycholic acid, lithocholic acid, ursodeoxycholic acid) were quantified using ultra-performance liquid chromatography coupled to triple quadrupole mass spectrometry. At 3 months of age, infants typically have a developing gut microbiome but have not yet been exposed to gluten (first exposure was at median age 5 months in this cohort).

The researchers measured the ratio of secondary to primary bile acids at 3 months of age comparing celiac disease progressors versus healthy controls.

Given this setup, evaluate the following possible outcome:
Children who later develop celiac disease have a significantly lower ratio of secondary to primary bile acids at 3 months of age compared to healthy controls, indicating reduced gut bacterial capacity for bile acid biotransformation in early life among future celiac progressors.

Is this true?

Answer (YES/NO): NO